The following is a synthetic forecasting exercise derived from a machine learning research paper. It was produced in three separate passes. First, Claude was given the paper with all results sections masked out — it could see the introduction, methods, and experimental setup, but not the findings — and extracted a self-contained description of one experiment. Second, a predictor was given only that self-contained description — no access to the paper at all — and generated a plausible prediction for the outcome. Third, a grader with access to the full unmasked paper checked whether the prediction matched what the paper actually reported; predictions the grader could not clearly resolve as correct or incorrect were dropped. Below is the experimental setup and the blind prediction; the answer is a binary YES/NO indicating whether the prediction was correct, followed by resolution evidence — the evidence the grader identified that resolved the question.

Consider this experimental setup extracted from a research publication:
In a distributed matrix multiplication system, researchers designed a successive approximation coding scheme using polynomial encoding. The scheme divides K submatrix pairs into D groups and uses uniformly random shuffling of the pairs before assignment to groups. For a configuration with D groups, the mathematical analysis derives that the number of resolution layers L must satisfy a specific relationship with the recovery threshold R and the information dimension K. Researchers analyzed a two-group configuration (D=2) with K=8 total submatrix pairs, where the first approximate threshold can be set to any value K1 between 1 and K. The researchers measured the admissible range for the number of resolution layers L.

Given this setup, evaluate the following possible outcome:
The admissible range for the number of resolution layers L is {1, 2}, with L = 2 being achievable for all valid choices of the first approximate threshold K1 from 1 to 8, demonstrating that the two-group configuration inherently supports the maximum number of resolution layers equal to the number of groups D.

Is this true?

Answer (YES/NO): NO